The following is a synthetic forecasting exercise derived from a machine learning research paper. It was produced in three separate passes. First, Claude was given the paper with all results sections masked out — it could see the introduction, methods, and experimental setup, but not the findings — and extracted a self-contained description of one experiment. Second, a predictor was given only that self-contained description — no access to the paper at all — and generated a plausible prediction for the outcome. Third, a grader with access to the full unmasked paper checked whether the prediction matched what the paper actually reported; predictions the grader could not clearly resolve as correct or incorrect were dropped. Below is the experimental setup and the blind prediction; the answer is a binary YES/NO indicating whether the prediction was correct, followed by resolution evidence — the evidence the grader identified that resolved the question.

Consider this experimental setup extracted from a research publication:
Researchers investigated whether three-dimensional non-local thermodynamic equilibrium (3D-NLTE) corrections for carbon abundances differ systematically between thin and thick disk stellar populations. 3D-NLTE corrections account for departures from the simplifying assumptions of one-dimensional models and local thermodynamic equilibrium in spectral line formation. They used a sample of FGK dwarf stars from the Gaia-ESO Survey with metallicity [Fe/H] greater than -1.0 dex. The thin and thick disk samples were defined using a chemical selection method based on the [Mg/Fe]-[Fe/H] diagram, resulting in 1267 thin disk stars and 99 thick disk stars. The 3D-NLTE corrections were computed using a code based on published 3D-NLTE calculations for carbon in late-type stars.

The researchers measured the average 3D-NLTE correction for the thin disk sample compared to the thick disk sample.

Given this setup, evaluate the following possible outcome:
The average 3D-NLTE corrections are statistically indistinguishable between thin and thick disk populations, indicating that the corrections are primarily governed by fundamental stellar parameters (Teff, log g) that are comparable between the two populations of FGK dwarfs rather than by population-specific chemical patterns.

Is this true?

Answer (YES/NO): YES